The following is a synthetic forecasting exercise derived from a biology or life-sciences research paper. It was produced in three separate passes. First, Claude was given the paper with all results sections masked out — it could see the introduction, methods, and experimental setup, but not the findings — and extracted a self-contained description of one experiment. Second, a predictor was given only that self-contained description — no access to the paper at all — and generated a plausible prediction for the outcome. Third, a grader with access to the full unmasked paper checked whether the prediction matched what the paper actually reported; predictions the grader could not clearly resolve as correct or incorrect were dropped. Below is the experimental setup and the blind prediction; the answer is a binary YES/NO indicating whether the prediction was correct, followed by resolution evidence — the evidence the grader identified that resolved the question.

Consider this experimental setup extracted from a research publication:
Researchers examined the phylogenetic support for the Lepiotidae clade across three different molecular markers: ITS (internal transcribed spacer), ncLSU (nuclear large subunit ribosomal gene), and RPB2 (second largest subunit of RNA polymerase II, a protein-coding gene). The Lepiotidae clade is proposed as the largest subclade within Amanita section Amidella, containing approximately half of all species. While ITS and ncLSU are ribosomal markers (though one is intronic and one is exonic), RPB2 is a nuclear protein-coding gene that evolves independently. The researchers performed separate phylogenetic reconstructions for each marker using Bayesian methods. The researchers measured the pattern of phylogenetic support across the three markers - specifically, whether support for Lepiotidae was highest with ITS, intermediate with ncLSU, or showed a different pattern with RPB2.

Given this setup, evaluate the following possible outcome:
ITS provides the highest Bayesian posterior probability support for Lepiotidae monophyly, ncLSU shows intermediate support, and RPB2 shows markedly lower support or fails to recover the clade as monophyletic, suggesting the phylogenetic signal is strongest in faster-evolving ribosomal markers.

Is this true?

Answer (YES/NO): YES